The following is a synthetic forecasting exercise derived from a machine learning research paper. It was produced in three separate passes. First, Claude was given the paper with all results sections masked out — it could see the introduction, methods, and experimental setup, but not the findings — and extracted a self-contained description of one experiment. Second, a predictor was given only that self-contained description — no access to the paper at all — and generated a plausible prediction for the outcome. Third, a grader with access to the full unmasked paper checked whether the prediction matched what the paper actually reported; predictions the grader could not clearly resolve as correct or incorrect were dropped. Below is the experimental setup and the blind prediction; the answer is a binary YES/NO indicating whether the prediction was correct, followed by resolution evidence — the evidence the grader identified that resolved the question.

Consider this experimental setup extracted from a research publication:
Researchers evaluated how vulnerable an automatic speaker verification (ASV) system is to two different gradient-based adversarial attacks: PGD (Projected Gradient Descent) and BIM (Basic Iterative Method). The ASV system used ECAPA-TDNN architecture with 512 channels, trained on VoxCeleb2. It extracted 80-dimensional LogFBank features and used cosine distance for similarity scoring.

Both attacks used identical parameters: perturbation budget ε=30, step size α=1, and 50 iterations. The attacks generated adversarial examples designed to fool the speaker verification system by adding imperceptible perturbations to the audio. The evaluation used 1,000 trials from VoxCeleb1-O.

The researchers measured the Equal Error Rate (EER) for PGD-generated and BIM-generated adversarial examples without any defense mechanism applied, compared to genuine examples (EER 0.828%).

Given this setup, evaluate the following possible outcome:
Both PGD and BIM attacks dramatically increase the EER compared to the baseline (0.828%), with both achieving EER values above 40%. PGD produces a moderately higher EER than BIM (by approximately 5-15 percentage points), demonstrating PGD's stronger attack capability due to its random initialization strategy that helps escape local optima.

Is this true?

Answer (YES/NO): NO